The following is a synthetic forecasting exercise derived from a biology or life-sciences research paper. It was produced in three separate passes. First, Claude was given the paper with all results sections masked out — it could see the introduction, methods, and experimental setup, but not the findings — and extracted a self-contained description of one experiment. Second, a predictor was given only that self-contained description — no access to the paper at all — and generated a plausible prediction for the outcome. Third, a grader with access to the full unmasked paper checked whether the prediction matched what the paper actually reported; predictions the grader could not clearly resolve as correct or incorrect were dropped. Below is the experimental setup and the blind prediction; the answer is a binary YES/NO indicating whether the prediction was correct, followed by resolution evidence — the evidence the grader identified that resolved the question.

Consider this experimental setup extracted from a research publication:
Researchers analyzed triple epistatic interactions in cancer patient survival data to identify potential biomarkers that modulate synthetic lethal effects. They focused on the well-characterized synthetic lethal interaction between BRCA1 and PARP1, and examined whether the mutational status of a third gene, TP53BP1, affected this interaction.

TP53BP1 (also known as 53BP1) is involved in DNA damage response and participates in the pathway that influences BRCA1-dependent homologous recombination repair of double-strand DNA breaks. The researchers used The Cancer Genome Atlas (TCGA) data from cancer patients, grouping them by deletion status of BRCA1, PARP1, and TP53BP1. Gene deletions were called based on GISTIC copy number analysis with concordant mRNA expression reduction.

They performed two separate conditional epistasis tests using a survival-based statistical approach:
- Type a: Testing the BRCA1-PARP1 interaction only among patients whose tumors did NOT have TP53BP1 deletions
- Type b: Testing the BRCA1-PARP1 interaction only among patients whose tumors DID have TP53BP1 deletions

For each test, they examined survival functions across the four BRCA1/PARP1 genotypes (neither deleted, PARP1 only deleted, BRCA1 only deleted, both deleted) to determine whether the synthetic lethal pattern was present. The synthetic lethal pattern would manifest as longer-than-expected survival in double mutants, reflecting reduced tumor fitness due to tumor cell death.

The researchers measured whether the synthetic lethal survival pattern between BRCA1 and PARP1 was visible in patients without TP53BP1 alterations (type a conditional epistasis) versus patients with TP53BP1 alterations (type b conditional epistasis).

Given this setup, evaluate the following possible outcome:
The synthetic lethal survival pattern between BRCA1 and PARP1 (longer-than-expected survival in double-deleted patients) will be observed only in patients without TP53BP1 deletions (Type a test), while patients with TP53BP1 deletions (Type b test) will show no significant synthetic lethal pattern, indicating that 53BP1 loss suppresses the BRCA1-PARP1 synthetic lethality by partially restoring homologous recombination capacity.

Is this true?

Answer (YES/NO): YES